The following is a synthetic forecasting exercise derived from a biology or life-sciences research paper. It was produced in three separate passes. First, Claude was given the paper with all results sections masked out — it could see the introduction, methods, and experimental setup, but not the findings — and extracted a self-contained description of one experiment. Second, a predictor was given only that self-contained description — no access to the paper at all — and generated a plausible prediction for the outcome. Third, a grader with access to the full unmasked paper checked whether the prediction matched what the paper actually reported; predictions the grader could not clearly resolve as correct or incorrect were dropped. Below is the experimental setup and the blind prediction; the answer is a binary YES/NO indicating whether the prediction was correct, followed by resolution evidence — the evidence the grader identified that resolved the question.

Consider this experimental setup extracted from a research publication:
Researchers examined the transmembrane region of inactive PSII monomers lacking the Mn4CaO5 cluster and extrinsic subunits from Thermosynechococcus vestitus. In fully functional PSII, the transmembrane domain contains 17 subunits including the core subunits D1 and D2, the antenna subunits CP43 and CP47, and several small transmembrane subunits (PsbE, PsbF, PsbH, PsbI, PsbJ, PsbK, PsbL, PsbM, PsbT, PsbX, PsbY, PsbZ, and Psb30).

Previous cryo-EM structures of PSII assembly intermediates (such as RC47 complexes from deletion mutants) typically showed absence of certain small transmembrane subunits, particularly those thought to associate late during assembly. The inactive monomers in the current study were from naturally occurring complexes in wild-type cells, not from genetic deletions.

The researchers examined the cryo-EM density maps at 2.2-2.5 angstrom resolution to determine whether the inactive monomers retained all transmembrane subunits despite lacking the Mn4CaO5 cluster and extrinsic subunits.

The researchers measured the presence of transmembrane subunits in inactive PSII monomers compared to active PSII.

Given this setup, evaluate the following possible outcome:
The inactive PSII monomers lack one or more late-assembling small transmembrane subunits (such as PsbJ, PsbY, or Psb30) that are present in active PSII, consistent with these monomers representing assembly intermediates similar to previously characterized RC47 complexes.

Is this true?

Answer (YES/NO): NO